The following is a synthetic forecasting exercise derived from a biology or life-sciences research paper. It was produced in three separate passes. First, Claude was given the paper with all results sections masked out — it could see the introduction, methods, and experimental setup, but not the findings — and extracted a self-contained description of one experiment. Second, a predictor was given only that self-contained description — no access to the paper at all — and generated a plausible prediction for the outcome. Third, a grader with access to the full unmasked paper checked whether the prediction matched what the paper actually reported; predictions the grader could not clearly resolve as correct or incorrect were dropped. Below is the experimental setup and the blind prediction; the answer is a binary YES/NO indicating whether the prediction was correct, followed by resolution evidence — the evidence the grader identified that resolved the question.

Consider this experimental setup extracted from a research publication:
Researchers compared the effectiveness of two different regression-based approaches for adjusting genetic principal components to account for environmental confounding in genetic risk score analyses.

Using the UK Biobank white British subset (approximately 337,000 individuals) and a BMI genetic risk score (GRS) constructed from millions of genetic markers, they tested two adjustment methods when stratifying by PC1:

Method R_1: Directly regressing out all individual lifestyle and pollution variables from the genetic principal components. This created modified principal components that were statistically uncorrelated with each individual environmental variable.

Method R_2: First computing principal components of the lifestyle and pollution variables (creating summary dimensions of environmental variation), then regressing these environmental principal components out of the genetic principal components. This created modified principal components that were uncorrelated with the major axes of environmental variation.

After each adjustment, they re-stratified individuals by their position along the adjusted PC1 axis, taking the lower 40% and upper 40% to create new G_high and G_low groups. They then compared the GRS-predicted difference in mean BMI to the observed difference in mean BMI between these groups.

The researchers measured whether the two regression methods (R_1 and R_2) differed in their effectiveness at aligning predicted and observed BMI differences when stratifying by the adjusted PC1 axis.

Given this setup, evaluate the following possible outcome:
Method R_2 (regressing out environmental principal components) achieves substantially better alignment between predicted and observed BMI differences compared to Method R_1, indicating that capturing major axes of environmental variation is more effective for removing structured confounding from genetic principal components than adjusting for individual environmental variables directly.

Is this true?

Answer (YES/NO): NO